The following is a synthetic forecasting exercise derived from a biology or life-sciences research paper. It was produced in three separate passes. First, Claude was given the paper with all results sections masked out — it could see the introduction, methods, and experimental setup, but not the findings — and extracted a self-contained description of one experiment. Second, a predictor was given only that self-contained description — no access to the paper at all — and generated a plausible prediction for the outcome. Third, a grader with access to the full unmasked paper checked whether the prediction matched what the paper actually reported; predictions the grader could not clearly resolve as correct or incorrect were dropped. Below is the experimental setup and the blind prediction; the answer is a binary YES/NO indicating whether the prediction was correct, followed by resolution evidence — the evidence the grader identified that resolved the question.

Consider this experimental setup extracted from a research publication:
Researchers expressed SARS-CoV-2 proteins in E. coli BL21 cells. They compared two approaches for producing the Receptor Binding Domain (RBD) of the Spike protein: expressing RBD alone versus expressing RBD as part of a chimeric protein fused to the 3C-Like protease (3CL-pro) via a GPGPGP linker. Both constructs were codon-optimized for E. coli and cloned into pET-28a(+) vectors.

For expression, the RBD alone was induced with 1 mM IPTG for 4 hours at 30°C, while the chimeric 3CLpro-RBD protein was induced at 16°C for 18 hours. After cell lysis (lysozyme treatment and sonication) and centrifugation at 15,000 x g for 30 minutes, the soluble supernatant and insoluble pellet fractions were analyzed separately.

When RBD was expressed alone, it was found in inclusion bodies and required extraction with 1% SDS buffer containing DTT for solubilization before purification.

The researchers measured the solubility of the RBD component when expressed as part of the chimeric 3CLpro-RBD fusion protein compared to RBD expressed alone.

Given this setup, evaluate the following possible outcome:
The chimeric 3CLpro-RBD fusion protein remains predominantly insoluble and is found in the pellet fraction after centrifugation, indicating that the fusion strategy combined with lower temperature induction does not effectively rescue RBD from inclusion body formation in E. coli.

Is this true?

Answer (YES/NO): NO